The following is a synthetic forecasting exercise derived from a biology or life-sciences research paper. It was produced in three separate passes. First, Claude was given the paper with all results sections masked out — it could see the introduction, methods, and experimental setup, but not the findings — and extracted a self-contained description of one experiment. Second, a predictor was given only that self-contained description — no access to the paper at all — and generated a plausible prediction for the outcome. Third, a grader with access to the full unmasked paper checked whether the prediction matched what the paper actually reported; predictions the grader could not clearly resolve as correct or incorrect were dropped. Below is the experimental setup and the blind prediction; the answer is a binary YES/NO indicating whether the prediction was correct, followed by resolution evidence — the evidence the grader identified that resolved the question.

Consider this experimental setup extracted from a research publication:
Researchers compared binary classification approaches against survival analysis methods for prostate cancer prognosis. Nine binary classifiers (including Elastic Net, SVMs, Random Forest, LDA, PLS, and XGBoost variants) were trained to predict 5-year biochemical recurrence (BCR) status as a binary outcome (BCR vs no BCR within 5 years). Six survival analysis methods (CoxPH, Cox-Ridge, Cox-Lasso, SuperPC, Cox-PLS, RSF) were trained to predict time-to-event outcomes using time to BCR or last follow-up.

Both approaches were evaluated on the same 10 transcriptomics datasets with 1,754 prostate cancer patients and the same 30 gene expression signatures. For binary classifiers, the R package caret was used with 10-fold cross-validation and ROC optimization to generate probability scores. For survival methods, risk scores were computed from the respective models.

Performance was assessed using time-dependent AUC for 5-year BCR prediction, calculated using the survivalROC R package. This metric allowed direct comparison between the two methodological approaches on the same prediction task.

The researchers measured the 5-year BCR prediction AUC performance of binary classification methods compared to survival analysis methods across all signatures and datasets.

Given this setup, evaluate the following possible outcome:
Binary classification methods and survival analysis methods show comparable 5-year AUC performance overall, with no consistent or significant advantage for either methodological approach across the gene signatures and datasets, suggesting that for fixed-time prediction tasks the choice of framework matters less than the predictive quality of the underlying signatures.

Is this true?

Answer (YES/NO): NO